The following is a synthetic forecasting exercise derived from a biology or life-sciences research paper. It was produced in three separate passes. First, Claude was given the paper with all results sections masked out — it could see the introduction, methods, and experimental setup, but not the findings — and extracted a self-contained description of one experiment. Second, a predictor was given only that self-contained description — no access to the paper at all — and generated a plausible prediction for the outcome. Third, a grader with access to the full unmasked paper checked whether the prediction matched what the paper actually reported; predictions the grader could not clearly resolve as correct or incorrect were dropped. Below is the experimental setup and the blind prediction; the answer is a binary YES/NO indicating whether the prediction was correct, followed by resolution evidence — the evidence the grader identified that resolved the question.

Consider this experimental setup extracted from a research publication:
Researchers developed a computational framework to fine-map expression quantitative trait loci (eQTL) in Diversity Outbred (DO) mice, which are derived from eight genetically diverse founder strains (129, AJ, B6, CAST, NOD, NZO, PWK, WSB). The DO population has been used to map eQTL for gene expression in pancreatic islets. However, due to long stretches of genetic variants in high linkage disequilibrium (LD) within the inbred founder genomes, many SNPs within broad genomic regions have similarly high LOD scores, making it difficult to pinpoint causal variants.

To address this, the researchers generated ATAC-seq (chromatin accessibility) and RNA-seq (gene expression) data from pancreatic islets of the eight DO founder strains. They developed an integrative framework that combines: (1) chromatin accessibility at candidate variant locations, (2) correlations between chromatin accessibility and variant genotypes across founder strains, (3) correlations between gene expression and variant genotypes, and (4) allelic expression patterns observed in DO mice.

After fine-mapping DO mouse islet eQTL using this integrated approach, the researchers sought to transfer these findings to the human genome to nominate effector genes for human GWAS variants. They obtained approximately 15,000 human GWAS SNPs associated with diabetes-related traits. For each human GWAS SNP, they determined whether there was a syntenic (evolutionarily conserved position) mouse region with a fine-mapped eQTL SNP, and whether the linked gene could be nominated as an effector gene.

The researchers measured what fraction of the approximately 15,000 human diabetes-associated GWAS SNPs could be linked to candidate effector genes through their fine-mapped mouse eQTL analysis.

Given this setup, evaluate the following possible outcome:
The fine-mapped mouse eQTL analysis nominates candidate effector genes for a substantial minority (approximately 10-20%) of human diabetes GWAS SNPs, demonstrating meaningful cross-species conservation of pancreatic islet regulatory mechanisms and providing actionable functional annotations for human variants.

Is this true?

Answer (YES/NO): NO